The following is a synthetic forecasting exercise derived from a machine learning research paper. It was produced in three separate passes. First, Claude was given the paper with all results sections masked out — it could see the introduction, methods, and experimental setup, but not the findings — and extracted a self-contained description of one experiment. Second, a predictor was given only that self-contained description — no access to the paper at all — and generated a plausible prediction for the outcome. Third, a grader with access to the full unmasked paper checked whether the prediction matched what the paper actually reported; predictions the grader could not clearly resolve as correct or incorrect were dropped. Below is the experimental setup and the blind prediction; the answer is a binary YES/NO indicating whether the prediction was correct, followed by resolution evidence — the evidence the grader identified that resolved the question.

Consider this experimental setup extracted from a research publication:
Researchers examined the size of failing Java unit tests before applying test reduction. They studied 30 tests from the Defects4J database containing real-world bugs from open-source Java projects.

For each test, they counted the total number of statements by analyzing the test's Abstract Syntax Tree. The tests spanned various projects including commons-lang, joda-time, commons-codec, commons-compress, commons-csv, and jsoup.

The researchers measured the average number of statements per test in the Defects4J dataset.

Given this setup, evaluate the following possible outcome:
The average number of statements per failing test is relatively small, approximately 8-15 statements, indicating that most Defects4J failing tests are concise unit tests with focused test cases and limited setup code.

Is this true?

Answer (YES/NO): NO